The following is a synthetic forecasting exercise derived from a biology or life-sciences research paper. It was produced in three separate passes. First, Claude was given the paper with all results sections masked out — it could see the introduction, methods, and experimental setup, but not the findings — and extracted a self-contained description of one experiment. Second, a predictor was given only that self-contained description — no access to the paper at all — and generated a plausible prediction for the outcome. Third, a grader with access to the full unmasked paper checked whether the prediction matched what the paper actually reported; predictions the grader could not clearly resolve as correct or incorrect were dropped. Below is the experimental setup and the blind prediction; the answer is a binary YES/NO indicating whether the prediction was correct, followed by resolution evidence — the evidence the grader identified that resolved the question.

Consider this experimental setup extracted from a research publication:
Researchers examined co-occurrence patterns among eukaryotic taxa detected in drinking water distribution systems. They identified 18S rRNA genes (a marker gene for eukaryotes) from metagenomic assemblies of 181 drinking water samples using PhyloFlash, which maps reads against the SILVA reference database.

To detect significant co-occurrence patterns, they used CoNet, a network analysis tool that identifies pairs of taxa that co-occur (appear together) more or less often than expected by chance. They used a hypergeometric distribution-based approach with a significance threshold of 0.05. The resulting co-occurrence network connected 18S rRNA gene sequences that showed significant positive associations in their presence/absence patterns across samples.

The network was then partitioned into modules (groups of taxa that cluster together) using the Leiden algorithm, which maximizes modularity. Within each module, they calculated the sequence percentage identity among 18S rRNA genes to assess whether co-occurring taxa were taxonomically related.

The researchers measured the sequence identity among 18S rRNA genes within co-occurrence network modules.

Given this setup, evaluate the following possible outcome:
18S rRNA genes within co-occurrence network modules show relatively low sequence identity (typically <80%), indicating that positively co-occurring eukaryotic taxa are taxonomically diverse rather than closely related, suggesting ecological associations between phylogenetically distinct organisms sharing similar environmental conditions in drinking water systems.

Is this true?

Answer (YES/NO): NO